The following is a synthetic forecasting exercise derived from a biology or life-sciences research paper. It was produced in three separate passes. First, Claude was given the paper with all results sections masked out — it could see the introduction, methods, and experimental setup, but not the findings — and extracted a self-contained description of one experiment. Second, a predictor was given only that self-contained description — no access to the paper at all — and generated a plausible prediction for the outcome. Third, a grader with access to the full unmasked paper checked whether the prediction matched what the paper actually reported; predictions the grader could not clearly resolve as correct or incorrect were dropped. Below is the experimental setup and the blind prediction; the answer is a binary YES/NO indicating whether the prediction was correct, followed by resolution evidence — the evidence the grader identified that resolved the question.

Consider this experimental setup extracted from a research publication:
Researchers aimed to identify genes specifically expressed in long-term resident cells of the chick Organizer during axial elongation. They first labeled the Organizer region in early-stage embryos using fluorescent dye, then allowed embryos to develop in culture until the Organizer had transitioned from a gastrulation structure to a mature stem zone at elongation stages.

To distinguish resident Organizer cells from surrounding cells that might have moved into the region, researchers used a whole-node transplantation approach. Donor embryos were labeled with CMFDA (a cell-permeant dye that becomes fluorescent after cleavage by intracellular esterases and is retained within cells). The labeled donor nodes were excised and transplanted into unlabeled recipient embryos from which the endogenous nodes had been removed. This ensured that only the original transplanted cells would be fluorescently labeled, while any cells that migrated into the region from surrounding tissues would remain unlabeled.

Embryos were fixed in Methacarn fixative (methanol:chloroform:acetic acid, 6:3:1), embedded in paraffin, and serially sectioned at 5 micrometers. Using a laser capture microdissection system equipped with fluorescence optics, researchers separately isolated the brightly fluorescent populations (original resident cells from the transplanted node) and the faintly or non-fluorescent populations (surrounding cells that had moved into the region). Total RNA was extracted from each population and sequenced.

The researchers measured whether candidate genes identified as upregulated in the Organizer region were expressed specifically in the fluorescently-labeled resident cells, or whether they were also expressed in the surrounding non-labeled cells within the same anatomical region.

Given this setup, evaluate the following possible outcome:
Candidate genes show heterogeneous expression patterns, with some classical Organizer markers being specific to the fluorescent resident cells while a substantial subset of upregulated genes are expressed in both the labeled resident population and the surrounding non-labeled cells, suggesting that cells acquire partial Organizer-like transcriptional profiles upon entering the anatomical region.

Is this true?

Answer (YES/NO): NO